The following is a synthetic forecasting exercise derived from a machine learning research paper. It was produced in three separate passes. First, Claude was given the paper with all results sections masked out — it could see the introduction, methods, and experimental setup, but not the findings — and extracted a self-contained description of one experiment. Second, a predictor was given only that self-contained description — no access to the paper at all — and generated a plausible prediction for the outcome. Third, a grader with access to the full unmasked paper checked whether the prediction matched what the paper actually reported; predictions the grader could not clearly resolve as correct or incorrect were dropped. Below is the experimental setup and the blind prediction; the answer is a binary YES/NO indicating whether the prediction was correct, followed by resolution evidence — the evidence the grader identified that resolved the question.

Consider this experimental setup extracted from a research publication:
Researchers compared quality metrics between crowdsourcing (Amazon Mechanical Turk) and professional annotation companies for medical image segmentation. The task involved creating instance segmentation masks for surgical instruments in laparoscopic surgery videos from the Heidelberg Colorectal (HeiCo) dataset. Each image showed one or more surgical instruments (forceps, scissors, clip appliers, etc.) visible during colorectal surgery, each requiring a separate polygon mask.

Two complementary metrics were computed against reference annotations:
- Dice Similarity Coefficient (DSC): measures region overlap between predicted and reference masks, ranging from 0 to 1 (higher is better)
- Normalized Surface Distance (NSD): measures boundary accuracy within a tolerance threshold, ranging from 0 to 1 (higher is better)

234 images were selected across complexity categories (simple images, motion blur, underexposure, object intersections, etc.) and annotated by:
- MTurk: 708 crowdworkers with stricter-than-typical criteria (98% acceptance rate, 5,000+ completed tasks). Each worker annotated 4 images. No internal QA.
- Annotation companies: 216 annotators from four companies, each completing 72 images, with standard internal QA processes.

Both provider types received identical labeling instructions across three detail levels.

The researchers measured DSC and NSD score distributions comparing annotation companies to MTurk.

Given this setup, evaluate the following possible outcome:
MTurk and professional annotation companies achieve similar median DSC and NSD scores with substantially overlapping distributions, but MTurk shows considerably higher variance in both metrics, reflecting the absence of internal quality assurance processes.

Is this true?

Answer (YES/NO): NO